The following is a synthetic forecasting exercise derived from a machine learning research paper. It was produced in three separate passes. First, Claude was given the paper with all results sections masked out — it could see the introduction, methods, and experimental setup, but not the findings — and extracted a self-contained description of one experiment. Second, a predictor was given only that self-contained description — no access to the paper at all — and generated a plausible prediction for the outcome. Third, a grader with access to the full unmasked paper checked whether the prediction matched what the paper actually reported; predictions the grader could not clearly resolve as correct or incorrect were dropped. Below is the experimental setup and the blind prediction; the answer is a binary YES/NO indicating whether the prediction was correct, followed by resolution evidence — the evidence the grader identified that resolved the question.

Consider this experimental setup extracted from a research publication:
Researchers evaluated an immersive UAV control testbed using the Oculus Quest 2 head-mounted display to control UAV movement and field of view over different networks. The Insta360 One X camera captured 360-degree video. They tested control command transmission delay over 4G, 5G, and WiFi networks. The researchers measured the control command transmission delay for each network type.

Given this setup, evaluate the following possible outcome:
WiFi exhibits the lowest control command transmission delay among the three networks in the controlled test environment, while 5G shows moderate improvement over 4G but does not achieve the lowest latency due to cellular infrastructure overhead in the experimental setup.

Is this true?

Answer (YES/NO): YES